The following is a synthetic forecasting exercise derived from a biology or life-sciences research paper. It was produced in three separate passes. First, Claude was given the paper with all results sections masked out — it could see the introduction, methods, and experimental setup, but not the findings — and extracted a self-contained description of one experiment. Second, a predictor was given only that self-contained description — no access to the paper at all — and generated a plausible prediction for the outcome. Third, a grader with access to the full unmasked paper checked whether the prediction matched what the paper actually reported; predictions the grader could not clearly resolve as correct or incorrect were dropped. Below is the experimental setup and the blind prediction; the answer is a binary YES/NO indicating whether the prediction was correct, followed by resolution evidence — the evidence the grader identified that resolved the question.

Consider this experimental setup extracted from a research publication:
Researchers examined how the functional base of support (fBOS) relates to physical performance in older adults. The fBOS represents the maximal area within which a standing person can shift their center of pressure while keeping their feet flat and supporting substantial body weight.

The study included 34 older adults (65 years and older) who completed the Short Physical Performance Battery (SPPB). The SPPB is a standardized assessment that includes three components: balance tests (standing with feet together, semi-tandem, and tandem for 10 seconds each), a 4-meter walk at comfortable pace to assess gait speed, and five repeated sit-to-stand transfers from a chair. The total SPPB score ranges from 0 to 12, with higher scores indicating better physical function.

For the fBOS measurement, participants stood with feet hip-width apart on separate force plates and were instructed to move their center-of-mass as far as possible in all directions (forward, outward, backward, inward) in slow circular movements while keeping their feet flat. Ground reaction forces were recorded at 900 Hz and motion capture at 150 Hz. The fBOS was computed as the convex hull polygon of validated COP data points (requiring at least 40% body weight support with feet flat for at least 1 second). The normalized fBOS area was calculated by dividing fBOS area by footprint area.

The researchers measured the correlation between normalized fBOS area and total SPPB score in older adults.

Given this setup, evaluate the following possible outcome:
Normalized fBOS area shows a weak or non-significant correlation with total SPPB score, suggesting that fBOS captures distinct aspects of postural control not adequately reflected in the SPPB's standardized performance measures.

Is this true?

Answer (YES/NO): YES